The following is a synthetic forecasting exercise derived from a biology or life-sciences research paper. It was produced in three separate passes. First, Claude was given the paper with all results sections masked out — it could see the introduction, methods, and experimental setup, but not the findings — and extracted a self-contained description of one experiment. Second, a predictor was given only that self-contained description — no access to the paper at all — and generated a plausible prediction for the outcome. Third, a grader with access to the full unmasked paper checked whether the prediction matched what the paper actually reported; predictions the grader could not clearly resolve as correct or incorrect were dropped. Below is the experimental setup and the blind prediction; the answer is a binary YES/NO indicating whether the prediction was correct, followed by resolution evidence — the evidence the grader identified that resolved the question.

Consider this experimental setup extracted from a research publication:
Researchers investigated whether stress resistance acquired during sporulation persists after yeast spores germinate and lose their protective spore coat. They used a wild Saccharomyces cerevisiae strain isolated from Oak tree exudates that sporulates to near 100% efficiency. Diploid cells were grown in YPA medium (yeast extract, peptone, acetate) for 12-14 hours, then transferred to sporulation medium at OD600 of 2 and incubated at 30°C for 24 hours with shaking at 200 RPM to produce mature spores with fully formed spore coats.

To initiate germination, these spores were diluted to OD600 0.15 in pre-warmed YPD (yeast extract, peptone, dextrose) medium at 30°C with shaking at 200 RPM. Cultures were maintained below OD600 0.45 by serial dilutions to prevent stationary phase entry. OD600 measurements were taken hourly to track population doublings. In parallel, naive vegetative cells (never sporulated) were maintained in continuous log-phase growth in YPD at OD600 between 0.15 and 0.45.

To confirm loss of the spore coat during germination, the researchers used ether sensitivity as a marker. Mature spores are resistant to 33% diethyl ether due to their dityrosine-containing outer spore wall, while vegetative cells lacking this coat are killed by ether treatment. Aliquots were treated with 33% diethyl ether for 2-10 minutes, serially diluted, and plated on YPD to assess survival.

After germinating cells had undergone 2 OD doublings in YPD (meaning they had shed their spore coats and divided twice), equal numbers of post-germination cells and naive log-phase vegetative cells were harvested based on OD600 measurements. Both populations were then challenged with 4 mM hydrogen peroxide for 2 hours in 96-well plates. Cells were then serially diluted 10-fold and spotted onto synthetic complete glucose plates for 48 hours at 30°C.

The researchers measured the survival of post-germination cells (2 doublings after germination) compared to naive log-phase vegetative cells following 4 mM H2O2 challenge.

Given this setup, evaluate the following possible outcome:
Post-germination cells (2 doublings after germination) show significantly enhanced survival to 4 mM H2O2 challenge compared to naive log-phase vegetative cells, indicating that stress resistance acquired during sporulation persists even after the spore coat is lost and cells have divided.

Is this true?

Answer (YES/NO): YES